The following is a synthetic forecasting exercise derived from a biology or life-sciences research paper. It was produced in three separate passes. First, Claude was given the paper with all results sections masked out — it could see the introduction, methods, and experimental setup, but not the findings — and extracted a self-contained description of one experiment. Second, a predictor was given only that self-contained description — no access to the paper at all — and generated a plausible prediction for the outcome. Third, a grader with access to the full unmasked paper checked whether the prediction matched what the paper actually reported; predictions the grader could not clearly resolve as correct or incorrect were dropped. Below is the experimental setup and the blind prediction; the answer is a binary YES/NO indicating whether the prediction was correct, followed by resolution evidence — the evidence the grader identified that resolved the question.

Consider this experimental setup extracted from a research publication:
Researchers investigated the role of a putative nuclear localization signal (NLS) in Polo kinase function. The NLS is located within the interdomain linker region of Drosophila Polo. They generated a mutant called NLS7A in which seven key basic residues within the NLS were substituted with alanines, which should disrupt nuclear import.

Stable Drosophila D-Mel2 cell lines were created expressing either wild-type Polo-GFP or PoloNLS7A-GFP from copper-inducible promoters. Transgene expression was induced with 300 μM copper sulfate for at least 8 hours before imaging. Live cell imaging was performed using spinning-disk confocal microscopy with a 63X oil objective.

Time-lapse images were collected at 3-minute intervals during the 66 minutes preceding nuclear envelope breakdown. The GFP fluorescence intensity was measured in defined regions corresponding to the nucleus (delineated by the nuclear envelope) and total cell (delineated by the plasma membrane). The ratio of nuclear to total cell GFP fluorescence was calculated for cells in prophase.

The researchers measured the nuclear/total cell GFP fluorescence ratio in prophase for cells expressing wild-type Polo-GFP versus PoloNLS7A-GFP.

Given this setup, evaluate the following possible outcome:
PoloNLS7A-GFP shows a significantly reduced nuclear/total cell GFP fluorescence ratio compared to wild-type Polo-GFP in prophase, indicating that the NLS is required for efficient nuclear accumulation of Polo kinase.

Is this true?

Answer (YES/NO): YES